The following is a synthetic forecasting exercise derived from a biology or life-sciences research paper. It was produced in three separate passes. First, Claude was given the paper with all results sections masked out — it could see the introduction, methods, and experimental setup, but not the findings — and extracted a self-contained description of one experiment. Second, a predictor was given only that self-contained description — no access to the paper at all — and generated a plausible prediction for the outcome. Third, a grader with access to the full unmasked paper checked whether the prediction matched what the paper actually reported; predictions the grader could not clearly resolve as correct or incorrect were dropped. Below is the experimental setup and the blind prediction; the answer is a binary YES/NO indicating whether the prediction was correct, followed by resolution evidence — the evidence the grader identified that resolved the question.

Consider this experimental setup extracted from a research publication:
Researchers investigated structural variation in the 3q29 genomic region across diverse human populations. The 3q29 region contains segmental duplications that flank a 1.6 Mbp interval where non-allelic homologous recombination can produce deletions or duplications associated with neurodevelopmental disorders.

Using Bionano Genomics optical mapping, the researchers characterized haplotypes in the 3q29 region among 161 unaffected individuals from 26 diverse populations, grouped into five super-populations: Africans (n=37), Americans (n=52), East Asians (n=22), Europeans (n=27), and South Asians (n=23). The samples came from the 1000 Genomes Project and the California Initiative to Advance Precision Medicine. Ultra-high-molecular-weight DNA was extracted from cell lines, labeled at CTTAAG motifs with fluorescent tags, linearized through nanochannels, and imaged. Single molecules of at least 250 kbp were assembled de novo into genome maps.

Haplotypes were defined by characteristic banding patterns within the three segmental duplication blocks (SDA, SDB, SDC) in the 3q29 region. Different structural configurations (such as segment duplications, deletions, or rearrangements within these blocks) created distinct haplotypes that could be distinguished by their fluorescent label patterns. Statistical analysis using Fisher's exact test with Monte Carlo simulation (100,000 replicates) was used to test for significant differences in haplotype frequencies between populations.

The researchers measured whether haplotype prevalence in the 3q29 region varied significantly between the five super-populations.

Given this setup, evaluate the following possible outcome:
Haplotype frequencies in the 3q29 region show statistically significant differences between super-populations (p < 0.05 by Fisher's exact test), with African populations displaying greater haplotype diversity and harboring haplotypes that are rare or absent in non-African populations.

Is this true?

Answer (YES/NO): NO